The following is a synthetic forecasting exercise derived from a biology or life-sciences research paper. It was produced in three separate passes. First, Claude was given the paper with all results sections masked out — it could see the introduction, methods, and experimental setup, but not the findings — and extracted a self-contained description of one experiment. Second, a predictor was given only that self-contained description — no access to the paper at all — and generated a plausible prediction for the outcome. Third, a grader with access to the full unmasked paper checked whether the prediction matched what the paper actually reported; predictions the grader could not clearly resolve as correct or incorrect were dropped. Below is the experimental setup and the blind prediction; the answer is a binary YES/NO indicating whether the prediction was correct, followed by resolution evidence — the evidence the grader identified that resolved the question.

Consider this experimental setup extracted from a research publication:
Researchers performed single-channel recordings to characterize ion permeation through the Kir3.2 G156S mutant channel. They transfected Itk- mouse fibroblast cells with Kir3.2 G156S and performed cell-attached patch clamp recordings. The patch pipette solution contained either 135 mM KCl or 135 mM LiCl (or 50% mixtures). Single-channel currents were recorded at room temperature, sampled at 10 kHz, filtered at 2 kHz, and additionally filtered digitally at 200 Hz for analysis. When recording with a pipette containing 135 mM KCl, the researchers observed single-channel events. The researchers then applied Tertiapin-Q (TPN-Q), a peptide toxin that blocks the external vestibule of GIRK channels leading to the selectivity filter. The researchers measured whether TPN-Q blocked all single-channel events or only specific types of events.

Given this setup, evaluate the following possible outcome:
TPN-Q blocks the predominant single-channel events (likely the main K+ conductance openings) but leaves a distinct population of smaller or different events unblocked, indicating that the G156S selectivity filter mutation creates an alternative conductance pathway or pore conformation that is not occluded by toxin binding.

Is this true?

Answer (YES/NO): YES